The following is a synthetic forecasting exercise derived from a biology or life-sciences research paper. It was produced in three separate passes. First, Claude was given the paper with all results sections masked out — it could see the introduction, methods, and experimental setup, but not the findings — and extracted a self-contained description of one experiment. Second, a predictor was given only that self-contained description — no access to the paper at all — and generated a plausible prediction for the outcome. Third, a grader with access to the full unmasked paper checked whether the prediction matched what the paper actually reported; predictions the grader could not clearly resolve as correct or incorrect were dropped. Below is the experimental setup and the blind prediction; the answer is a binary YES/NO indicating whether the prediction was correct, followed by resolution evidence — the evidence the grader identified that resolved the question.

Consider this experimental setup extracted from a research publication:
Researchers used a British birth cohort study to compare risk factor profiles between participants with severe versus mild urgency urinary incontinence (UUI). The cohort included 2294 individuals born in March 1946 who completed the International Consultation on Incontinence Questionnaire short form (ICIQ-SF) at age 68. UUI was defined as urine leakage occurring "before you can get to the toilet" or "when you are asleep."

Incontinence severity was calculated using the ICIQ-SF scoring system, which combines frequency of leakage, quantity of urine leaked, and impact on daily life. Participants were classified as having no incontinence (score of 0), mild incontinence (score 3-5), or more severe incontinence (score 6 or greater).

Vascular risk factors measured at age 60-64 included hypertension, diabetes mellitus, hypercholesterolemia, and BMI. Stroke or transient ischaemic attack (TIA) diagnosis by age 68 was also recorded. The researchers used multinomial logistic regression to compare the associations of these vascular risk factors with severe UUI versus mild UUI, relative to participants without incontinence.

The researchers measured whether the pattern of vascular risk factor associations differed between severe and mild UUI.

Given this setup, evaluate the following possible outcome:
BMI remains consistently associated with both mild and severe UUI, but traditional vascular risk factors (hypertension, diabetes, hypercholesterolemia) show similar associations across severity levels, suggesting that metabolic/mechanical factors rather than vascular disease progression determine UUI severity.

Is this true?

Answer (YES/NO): NO